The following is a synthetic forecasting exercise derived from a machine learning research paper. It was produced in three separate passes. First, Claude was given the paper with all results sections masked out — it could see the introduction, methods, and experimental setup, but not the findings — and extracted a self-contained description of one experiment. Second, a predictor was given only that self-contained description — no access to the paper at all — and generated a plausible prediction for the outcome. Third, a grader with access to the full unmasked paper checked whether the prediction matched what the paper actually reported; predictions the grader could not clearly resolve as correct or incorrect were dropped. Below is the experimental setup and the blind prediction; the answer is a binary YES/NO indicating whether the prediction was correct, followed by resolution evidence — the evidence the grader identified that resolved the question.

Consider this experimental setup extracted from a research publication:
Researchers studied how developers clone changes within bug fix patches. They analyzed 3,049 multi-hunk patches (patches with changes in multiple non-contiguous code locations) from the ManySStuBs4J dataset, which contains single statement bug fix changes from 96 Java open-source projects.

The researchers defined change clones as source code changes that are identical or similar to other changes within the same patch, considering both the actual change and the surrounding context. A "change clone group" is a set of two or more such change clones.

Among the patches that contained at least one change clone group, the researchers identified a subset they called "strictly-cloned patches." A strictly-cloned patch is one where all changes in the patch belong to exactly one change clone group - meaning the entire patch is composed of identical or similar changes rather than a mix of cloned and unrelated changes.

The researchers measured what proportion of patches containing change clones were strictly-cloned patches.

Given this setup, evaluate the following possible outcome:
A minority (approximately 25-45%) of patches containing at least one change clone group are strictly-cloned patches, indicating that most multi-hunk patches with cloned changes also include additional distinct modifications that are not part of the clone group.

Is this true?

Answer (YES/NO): NO